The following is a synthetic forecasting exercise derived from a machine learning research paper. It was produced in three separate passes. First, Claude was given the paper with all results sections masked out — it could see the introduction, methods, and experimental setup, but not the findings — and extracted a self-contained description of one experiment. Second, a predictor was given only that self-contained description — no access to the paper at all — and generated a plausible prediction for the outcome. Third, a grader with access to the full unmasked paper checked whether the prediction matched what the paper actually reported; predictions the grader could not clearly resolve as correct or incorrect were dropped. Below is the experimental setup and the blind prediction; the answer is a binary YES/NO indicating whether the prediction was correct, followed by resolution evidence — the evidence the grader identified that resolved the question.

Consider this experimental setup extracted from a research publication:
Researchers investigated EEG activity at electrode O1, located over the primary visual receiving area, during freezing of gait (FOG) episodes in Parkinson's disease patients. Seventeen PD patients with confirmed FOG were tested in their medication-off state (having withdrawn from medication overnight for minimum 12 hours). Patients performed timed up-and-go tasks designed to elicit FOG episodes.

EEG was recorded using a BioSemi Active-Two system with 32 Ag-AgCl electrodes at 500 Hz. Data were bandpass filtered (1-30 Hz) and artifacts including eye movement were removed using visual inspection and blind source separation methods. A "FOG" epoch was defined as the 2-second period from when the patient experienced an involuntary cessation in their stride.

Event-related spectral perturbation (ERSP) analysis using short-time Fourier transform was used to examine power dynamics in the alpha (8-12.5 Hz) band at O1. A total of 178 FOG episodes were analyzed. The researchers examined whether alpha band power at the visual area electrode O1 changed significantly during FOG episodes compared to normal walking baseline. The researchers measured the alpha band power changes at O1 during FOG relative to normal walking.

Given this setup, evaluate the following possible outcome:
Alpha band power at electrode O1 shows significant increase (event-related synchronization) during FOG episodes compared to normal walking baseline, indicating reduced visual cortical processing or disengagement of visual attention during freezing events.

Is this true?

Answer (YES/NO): YES